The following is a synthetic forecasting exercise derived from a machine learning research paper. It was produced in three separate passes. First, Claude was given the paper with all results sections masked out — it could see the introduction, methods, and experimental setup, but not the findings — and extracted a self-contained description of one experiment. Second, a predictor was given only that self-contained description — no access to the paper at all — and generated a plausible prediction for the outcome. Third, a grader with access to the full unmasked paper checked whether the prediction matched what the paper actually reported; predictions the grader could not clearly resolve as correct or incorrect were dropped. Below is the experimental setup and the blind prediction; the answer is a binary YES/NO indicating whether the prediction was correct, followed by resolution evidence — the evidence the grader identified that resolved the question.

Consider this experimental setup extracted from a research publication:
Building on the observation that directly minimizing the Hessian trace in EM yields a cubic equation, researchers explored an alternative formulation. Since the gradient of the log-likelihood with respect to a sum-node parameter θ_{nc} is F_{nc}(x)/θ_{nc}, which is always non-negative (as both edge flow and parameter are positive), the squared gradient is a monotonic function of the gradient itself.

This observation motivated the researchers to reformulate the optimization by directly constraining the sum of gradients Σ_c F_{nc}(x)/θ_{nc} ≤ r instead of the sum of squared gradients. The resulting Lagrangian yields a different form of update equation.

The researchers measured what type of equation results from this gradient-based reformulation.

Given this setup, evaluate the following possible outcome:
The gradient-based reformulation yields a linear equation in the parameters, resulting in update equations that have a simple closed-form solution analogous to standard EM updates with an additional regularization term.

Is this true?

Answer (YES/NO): NO